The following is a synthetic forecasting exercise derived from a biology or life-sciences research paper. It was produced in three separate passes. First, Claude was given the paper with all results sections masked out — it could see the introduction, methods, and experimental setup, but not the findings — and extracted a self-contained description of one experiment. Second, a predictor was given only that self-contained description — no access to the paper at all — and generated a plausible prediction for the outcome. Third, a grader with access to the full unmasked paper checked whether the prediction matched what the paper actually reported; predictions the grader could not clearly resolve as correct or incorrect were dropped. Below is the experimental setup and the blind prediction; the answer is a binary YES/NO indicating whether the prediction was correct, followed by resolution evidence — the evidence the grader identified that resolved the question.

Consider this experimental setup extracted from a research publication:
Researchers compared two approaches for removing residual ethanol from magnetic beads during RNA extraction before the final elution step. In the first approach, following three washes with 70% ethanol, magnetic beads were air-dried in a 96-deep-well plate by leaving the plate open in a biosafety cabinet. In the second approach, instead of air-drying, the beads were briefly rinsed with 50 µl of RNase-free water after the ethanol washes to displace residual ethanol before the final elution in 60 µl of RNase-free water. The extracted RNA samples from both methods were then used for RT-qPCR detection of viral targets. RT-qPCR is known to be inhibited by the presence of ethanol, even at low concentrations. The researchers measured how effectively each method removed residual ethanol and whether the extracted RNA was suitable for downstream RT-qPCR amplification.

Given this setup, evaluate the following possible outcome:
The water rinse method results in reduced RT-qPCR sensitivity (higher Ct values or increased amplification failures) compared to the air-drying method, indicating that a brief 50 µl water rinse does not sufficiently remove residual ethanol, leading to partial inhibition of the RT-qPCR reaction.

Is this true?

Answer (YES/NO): NO